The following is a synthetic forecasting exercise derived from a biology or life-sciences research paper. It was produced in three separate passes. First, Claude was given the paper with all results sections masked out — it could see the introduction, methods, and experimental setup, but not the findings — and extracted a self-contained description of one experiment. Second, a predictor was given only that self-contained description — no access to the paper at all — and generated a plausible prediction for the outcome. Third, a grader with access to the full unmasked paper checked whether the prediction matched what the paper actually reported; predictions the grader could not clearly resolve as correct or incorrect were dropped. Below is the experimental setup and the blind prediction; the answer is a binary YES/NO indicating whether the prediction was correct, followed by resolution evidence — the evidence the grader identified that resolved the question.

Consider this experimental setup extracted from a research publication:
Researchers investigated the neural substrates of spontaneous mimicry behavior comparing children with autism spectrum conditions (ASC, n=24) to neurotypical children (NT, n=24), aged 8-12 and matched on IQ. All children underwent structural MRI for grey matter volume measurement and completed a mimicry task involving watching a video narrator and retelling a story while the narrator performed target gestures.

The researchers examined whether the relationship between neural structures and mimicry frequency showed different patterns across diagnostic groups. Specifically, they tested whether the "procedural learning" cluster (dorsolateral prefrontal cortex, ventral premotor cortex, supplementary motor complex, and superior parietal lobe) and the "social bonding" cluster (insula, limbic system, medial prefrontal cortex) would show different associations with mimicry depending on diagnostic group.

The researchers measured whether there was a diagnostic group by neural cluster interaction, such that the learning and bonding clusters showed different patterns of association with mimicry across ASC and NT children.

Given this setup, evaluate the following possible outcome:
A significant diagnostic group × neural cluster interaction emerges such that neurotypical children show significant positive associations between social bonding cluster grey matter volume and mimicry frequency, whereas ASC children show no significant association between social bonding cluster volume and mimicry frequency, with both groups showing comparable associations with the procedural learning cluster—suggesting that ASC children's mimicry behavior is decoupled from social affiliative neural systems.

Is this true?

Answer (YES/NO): NO